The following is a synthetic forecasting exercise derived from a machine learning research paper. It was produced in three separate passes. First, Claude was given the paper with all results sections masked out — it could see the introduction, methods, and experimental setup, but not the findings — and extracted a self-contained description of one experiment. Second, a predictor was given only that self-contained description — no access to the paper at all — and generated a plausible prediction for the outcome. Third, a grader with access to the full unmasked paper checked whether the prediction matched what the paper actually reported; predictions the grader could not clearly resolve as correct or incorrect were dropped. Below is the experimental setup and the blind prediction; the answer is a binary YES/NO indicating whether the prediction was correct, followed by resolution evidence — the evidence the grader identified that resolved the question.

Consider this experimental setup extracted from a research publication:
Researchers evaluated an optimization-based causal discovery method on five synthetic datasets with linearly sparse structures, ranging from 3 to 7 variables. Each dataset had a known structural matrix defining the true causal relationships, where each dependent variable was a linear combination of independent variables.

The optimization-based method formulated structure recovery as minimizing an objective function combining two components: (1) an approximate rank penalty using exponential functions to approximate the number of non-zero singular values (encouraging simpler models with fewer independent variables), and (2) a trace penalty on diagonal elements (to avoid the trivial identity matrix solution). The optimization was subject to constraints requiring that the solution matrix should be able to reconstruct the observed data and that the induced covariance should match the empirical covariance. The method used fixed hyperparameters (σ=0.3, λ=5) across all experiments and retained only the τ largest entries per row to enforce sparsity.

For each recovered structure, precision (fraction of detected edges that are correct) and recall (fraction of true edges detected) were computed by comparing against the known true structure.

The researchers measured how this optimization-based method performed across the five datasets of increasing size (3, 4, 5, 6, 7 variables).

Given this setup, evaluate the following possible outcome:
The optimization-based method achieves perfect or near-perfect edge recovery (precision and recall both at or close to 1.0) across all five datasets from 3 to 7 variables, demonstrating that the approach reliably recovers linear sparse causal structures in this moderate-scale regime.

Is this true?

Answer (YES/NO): NO